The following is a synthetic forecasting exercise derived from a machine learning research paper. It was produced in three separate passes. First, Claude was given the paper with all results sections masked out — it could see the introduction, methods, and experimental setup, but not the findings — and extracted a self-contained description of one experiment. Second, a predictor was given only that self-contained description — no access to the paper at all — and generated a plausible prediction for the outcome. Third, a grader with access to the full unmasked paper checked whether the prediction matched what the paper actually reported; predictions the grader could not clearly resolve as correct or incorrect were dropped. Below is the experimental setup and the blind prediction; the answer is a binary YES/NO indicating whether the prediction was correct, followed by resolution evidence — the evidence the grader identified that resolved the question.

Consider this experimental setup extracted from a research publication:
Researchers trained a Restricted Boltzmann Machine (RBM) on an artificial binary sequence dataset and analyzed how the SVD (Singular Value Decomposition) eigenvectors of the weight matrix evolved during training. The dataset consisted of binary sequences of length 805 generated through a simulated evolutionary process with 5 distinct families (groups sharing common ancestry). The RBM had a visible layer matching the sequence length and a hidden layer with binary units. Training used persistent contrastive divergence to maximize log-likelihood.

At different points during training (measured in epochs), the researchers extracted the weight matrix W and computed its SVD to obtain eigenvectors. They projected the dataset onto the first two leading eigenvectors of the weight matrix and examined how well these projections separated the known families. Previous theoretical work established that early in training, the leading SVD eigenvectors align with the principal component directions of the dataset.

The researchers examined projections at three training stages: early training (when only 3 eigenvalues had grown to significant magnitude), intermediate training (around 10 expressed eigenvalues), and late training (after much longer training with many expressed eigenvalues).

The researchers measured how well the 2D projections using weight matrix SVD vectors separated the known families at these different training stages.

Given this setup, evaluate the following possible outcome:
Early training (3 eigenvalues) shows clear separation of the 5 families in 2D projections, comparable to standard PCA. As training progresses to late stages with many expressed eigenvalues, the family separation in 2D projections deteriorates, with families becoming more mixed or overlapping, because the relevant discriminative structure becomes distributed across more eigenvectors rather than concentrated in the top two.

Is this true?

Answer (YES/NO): NO